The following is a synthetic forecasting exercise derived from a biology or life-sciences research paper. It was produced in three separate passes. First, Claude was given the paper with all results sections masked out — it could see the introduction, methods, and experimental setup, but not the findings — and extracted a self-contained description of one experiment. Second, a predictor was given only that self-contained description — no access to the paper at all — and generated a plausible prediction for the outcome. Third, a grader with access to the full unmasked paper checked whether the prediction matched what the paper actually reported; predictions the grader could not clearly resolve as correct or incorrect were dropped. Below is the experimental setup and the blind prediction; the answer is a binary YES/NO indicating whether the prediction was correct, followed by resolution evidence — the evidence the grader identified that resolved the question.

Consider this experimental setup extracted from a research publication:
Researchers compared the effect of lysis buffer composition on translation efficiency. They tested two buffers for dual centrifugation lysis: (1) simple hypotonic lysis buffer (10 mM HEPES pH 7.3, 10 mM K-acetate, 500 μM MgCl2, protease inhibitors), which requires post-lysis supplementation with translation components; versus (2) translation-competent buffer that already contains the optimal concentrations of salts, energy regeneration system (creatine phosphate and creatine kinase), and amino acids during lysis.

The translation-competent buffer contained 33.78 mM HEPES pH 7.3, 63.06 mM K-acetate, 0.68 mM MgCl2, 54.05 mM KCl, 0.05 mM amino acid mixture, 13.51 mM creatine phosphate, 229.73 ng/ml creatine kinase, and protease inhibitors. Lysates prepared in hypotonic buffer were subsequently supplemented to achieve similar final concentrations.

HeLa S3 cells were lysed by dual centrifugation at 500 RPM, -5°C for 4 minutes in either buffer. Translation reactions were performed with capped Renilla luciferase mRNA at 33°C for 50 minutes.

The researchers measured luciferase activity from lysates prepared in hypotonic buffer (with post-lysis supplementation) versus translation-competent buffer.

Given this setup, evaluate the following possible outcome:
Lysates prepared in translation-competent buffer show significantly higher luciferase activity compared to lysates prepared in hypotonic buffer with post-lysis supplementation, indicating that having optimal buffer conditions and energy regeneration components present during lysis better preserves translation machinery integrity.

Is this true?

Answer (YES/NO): NO